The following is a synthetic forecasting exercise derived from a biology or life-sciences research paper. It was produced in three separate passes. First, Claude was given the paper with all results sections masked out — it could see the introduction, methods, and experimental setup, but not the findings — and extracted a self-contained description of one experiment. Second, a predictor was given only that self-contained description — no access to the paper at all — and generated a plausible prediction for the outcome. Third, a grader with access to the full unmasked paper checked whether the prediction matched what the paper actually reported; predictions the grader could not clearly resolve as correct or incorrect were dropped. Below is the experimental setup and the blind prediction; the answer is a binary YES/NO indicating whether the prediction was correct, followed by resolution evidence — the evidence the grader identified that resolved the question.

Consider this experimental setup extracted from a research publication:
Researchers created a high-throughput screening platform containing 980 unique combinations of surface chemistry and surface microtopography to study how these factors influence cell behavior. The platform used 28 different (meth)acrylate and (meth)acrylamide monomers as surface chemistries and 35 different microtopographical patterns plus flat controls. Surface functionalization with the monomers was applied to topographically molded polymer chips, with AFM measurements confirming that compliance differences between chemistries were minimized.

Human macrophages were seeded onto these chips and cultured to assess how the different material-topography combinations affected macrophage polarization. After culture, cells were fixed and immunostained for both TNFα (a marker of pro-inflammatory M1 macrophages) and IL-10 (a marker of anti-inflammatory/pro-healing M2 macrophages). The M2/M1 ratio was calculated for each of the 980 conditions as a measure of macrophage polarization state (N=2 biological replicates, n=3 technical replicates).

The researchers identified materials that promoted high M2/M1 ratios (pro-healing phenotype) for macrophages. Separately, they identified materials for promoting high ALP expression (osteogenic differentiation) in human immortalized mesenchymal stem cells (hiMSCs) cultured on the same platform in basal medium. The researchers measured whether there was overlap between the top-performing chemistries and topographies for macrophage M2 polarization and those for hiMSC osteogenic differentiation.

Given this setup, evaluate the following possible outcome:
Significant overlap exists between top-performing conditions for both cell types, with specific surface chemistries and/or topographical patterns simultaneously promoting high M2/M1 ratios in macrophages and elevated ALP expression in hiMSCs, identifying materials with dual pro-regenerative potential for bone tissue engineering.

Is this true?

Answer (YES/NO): YES